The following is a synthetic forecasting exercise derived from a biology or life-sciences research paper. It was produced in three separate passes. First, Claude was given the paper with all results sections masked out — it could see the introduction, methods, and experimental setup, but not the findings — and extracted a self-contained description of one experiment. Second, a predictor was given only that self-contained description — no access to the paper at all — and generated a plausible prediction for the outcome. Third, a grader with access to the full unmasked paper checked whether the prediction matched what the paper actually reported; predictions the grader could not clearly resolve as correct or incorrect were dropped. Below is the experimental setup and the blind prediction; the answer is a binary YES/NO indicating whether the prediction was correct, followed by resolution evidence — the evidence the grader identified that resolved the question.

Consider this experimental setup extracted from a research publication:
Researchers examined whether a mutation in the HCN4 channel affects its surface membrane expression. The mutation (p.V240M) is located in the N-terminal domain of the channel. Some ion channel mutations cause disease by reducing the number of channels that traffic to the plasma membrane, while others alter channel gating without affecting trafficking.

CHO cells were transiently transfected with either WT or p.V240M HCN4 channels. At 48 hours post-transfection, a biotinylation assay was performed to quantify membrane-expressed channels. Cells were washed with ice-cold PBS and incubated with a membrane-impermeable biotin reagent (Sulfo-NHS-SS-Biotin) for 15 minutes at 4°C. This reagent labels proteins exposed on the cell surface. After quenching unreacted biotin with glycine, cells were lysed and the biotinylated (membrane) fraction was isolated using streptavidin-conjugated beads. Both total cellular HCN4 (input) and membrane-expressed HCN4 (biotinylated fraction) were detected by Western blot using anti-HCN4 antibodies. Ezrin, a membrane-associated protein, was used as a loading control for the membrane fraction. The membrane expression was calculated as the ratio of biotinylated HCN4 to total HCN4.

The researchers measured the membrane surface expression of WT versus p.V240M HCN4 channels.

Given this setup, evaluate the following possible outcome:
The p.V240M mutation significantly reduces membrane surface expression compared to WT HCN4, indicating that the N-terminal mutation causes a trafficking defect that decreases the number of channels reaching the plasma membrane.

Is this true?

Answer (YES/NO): NO